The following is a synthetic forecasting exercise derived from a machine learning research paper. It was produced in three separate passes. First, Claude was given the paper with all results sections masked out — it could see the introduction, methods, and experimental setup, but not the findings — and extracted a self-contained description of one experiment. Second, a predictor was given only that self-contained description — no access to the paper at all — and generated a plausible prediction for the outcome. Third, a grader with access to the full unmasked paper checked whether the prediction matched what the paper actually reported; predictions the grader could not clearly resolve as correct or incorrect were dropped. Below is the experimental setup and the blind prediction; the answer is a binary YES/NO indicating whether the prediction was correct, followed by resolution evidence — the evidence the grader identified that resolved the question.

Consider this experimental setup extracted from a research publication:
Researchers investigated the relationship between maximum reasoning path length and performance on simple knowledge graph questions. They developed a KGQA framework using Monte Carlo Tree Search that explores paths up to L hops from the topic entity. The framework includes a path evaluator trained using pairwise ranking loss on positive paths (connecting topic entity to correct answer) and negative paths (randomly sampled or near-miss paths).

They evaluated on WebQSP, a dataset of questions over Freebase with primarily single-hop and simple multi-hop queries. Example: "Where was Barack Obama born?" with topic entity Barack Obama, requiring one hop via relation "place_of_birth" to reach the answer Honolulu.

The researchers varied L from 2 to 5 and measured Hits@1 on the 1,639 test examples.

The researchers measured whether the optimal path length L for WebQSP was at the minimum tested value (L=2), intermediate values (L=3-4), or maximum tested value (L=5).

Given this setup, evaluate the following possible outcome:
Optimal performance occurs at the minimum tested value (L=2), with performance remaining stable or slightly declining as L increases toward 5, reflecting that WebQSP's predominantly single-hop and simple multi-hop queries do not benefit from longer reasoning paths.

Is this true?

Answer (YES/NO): NO